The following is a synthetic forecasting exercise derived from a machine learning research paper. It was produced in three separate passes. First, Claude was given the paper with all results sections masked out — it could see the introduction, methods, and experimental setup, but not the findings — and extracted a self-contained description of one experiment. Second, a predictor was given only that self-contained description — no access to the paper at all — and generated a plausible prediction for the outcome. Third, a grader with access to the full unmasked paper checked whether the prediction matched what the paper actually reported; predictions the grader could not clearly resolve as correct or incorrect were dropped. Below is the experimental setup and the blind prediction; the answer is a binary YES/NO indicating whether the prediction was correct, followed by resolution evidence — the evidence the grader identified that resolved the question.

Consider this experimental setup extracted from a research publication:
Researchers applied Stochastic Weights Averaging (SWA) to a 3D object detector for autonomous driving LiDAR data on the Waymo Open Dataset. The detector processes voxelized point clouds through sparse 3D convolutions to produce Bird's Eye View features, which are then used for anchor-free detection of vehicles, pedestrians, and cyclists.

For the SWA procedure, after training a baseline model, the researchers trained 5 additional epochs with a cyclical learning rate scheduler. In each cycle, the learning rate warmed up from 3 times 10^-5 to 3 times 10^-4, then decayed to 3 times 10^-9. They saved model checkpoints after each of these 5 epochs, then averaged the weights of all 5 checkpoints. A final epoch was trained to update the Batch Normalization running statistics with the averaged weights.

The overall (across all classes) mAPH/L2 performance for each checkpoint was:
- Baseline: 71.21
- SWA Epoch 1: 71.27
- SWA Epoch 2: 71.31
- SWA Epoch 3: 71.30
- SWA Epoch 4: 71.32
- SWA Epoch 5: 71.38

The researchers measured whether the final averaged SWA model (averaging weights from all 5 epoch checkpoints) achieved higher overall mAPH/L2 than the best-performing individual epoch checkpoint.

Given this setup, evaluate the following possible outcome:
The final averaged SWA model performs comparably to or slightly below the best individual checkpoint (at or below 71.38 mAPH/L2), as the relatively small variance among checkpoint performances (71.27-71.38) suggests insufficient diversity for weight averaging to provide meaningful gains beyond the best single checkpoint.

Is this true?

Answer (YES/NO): NO